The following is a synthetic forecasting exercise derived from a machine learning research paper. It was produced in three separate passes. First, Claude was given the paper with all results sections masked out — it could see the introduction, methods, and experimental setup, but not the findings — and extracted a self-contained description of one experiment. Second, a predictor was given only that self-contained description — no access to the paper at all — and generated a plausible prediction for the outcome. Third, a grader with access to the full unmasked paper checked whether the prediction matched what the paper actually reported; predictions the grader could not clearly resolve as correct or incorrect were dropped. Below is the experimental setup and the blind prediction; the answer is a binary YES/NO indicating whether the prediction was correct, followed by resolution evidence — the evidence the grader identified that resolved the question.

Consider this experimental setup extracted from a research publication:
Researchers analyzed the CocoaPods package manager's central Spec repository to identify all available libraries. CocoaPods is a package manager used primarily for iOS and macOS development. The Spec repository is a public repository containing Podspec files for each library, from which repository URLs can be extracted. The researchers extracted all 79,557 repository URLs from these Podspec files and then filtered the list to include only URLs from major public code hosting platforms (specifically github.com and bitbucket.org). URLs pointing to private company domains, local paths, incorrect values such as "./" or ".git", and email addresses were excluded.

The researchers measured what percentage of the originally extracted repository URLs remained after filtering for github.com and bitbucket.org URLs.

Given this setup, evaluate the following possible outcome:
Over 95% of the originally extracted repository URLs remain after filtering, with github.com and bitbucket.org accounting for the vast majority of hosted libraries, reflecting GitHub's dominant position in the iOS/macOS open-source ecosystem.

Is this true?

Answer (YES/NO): NO